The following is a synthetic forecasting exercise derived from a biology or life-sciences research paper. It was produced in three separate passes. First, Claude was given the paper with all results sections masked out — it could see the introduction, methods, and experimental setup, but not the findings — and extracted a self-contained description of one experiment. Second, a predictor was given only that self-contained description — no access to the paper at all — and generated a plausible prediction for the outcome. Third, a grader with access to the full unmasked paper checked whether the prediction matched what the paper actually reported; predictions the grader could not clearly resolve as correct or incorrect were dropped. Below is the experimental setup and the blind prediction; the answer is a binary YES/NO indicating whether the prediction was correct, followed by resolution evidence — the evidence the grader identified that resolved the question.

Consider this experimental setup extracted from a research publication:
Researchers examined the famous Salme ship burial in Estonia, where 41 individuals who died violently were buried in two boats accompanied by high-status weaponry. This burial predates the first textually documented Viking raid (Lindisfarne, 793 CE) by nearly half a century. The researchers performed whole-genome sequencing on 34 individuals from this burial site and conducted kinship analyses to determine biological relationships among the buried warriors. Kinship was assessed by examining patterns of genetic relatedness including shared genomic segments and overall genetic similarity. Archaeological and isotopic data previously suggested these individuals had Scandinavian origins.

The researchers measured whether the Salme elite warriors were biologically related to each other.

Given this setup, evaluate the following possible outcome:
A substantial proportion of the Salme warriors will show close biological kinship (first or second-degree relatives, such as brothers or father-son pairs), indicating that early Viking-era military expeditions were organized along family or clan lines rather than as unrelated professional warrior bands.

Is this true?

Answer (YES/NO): YES